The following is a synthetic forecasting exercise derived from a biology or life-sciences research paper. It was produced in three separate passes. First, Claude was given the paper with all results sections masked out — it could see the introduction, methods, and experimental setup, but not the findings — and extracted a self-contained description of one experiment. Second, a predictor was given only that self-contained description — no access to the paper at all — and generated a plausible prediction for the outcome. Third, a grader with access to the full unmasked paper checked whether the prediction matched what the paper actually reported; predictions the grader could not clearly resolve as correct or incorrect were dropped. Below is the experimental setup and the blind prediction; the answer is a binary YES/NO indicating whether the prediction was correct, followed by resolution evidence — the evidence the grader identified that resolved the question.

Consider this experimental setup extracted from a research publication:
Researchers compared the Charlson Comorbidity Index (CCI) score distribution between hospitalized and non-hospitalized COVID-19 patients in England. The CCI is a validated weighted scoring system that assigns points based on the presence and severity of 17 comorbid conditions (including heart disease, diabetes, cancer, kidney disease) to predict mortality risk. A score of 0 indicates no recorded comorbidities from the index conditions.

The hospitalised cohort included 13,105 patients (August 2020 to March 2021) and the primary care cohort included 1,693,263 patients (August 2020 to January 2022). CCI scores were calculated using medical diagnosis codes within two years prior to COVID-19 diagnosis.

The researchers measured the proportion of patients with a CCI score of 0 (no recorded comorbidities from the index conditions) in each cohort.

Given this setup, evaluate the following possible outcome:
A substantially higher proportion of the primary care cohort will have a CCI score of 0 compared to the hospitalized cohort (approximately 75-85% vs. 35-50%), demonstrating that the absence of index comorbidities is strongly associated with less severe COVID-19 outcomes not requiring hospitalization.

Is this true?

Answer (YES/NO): NO